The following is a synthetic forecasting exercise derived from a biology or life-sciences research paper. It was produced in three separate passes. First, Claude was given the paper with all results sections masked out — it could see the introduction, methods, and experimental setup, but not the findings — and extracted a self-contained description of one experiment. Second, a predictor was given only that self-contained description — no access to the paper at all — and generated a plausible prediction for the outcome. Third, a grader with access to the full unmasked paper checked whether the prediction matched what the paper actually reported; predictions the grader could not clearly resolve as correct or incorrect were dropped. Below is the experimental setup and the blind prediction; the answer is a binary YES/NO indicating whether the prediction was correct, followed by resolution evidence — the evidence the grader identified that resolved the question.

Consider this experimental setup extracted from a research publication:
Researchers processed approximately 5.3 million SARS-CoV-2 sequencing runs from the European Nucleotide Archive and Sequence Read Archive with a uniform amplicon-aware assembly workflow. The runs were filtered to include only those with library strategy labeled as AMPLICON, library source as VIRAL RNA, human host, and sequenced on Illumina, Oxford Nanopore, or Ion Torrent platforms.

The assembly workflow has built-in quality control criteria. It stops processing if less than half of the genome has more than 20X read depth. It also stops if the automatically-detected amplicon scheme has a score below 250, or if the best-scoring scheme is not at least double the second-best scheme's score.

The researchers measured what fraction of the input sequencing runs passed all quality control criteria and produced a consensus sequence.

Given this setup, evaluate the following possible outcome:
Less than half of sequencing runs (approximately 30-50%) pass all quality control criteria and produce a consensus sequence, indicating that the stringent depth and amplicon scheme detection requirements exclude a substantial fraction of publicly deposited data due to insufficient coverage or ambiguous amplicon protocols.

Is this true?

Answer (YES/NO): NO